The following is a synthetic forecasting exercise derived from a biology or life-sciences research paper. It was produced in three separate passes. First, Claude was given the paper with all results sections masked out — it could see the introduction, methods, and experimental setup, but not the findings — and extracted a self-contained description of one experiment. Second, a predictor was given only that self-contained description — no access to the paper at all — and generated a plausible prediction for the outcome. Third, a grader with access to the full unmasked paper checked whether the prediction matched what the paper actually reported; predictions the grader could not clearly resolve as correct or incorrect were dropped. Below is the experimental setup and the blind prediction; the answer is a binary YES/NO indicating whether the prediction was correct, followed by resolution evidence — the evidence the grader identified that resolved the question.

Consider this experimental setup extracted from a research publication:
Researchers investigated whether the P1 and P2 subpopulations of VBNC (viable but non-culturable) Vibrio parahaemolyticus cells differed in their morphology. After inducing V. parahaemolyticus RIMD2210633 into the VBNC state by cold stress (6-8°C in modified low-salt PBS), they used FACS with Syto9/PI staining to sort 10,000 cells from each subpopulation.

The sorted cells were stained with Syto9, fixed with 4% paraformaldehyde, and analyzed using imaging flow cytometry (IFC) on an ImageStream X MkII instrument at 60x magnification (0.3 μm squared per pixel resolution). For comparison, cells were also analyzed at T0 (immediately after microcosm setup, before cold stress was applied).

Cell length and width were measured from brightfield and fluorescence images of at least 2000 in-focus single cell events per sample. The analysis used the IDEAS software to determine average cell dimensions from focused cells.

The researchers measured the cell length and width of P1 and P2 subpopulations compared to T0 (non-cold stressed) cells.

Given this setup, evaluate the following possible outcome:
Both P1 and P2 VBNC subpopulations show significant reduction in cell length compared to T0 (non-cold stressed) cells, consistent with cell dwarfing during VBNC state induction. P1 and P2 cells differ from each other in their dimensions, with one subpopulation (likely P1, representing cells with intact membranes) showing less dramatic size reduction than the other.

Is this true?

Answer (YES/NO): NO